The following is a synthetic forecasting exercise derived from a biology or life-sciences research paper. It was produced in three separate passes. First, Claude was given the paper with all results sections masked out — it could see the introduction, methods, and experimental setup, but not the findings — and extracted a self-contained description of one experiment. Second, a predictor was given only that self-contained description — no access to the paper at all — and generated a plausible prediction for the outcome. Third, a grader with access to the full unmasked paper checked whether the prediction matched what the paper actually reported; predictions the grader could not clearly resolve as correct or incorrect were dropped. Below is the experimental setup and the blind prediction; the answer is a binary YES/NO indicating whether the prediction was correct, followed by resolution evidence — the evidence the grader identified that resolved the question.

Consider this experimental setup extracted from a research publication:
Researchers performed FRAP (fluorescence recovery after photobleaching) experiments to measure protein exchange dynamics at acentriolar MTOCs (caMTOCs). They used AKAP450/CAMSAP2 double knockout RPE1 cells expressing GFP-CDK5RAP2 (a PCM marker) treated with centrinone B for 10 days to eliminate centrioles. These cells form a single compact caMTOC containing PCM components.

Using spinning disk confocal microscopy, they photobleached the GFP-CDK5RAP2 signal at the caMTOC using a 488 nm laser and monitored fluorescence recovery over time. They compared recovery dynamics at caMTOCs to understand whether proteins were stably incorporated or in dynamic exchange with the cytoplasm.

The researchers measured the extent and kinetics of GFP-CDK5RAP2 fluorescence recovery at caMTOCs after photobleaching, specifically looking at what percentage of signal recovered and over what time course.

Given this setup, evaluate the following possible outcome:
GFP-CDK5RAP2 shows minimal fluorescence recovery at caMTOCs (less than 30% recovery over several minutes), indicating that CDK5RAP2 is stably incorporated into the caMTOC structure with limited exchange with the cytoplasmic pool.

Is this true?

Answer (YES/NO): YES